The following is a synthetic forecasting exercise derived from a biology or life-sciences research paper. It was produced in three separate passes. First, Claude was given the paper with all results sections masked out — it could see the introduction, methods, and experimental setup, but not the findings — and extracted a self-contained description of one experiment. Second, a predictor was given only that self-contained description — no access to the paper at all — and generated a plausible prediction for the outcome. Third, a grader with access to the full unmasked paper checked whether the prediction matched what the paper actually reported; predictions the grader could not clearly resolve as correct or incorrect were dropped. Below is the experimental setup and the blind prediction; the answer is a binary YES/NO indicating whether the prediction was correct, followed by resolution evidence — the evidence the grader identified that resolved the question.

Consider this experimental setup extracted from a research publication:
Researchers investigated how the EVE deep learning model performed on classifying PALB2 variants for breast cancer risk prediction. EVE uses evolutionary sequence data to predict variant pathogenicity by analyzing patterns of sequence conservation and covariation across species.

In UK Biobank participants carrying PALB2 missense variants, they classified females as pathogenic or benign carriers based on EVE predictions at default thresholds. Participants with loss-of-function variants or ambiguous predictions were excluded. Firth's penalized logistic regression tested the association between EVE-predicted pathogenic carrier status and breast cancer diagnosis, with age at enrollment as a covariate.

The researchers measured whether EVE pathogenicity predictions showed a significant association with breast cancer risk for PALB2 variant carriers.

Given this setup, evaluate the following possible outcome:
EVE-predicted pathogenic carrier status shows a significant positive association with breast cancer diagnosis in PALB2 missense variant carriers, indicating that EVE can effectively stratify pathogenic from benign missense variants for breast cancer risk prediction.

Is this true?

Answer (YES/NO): NO